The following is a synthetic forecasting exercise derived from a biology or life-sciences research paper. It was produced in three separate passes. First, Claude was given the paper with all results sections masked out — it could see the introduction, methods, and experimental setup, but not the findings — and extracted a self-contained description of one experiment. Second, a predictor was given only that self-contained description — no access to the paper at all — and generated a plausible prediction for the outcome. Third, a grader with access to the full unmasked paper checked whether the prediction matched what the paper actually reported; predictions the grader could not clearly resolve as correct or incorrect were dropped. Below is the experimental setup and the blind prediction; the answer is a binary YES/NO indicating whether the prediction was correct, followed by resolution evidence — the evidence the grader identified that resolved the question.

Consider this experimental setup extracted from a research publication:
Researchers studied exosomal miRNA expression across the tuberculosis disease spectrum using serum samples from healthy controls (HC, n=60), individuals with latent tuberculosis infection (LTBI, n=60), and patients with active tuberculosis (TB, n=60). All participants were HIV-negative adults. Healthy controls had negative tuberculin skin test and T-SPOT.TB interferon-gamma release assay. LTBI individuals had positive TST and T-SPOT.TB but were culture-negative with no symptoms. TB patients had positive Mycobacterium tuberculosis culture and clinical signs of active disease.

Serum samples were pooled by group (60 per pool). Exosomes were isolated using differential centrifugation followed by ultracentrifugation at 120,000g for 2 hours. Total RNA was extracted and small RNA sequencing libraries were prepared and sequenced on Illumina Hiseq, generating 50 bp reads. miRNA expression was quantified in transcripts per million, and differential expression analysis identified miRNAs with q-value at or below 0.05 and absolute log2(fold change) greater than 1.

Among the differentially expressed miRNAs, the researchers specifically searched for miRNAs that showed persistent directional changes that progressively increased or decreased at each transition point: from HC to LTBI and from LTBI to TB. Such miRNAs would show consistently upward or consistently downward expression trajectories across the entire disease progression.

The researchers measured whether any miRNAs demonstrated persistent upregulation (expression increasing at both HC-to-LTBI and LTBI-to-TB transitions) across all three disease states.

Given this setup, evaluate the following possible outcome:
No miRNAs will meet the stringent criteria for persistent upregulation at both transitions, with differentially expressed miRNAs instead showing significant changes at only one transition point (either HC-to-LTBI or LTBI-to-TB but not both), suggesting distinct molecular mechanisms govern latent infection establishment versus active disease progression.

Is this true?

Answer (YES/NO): NO